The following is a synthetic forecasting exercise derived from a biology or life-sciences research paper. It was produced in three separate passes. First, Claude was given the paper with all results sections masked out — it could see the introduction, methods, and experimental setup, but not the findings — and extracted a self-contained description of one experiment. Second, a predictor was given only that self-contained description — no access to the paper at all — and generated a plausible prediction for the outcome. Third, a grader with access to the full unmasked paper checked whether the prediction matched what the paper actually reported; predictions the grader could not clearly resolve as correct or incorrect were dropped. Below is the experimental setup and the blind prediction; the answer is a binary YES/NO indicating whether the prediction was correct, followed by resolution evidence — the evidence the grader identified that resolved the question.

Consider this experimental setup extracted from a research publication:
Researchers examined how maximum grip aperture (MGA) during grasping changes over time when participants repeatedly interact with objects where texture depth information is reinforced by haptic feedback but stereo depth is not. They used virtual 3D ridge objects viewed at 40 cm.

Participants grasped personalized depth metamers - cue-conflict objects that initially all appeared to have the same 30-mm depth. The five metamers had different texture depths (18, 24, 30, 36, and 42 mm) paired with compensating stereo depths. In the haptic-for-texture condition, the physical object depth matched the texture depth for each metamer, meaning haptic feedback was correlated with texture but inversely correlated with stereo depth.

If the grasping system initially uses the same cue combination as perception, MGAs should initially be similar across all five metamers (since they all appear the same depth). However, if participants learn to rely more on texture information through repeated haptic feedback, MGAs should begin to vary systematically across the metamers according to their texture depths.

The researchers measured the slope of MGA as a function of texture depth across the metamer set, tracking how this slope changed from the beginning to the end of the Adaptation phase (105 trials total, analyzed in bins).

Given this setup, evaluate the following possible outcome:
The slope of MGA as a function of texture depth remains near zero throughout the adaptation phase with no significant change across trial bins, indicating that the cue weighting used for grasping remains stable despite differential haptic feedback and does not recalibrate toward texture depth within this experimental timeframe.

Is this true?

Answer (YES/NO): NO